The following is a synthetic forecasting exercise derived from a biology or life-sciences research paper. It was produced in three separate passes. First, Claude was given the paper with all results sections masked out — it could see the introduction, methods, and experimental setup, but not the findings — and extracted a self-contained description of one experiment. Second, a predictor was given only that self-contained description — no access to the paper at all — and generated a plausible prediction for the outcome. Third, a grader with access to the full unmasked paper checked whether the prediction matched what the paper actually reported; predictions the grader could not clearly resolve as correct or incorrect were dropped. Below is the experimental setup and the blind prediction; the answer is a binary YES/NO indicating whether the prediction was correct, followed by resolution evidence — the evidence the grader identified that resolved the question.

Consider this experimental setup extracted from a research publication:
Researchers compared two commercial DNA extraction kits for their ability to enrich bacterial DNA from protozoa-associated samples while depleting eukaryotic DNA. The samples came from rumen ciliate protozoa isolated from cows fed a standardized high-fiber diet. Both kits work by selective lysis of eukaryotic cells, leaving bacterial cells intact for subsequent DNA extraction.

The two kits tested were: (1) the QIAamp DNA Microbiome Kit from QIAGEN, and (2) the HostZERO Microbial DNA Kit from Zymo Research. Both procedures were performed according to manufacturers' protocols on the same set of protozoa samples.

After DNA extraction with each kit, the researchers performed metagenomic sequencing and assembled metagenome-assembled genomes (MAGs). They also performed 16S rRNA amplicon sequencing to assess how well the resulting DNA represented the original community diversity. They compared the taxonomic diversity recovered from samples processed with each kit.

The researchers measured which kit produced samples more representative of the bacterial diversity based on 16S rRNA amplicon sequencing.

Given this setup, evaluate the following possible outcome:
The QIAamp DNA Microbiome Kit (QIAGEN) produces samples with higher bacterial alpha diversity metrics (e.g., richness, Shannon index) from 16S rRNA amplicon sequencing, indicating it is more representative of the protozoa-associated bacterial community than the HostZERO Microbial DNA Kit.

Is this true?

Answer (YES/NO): NO